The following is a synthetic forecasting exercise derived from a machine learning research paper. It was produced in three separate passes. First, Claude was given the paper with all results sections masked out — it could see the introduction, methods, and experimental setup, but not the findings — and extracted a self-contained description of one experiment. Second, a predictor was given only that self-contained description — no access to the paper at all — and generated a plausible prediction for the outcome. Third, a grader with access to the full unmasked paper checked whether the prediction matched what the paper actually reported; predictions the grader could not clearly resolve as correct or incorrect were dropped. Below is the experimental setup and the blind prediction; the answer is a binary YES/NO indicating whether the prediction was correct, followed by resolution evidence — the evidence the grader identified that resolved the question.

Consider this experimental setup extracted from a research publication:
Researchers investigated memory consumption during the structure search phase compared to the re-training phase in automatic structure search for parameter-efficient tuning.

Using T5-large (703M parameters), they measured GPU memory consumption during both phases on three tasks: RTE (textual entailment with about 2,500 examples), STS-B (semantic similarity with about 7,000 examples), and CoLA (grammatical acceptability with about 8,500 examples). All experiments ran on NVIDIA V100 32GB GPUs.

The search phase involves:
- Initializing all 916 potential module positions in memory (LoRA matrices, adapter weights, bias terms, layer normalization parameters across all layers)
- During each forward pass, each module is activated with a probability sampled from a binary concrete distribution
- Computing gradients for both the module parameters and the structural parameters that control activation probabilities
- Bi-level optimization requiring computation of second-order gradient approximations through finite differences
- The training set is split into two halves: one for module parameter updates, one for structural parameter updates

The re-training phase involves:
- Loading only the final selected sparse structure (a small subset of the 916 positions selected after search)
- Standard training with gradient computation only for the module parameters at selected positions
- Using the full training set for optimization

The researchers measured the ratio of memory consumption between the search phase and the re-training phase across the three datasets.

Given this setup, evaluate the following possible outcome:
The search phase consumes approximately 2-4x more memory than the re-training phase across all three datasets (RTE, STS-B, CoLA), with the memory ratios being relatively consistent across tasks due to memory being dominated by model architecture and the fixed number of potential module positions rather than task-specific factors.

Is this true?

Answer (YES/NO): NO